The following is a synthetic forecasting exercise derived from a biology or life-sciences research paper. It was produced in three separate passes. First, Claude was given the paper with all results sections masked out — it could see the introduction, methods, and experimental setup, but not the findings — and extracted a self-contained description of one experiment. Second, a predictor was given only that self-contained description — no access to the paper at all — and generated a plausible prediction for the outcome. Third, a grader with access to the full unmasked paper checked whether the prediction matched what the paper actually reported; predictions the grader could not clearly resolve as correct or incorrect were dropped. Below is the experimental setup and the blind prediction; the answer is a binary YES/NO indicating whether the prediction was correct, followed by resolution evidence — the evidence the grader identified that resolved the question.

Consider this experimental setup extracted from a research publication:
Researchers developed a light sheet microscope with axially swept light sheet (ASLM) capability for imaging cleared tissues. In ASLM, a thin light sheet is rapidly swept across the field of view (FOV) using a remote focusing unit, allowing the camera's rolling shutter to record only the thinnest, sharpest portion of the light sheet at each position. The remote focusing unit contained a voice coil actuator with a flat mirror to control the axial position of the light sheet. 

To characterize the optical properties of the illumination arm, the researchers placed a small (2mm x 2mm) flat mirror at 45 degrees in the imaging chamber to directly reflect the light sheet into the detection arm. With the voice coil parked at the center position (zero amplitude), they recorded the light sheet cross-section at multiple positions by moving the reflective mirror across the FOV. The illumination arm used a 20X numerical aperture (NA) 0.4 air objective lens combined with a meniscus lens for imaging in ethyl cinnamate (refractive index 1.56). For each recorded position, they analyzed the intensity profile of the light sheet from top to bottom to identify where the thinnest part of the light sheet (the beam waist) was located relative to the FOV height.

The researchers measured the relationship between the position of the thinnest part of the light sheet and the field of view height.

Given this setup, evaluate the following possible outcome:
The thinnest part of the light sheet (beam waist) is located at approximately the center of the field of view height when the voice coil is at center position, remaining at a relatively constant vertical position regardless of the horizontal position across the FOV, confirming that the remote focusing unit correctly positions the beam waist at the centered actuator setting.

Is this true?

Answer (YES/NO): NO